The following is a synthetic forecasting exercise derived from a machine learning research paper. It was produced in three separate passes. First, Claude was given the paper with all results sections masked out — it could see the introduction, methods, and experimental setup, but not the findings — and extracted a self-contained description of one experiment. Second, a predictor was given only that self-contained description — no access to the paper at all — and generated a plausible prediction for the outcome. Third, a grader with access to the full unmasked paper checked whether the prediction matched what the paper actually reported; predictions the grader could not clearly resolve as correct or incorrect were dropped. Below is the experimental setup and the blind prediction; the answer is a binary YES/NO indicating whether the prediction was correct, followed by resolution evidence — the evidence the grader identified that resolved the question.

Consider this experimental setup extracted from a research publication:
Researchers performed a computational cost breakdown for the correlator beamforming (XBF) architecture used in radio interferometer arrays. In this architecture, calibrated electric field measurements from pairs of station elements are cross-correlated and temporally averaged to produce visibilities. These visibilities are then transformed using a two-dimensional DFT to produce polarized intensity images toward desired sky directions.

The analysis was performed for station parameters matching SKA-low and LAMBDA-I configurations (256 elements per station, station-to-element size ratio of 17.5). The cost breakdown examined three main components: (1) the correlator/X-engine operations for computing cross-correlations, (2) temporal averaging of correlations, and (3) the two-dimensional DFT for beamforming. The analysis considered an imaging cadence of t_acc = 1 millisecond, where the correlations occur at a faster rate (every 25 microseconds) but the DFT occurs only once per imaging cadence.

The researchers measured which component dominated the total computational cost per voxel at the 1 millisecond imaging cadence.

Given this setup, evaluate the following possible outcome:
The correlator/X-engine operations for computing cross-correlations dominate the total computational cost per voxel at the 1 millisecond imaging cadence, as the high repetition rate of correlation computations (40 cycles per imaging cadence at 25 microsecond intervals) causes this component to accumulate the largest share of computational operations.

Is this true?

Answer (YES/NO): NO